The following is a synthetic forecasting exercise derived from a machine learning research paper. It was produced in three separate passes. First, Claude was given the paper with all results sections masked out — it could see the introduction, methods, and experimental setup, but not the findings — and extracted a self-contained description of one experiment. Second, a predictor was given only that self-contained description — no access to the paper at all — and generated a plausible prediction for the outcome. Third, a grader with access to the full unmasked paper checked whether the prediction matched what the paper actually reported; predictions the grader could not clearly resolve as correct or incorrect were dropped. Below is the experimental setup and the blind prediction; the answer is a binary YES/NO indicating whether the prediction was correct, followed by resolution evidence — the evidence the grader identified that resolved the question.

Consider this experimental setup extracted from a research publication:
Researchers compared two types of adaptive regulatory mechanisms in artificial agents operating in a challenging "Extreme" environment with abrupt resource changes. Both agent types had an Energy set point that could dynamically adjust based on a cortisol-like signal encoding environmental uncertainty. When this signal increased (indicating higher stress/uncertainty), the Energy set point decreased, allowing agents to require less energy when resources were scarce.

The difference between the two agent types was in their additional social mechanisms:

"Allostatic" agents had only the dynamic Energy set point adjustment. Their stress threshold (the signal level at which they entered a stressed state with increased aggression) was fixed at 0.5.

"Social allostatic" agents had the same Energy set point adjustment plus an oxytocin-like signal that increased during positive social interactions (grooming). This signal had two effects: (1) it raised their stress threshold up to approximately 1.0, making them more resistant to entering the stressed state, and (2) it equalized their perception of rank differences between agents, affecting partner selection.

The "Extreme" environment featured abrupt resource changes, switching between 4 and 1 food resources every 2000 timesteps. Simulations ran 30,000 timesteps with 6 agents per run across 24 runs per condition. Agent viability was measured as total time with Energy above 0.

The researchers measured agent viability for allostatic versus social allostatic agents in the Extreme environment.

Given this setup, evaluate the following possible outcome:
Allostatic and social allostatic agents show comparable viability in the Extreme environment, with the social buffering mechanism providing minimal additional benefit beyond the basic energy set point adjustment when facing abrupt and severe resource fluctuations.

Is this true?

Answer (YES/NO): NO